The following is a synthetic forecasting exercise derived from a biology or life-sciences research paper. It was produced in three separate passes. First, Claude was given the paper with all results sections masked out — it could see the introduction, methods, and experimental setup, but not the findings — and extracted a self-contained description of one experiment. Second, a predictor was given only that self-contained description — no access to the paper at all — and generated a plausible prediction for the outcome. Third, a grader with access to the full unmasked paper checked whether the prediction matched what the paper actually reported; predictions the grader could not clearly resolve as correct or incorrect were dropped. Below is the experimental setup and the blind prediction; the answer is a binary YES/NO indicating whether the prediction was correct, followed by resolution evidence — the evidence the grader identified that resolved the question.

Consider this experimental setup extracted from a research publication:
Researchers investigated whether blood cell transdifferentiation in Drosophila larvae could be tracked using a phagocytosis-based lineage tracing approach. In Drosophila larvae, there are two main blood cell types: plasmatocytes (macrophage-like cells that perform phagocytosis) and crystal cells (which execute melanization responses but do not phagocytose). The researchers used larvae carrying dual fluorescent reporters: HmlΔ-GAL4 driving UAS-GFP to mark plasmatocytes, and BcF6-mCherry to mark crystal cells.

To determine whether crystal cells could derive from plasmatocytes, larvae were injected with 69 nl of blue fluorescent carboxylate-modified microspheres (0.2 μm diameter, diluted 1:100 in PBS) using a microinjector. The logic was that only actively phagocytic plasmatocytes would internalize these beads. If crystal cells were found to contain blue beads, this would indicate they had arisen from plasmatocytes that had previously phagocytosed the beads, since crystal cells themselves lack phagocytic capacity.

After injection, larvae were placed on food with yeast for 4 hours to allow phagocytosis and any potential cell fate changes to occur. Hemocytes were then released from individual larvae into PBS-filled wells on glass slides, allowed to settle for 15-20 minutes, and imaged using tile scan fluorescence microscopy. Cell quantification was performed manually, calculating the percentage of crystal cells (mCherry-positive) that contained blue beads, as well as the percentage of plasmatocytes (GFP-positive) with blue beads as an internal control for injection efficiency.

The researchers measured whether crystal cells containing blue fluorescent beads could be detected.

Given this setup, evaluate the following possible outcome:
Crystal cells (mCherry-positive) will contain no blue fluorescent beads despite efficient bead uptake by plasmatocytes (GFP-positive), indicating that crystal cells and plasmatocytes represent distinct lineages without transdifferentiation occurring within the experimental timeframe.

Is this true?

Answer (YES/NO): NO